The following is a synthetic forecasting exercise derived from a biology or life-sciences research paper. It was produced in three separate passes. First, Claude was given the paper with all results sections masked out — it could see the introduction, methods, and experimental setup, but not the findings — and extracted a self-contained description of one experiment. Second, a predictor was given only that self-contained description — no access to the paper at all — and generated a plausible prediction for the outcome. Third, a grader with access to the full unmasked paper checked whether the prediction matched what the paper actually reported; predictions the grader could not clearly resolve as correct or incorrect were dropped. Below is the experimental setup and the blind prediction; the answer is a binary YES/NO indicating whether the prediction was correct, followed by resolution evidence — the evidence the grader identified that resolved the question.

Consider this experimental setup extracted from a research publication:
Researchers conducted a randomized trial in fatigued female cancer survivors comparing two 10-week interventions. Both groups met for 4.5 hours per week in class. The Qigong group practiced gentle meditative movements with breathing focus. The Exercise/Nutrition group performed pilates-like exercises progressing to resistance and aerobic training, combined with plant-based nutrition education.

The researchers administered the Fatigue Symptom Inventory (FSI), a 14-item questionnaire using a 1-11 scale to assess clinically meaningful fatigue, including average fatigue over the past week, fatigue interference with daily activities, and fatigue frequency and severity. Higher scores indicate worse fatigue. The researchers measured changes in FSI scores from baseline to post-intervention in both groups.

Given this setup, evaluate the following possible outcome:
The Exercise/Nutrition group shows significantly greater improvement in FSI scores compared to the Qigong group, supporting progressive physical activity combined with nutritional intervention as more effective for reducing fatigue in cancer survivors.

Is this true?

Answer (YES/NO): NO